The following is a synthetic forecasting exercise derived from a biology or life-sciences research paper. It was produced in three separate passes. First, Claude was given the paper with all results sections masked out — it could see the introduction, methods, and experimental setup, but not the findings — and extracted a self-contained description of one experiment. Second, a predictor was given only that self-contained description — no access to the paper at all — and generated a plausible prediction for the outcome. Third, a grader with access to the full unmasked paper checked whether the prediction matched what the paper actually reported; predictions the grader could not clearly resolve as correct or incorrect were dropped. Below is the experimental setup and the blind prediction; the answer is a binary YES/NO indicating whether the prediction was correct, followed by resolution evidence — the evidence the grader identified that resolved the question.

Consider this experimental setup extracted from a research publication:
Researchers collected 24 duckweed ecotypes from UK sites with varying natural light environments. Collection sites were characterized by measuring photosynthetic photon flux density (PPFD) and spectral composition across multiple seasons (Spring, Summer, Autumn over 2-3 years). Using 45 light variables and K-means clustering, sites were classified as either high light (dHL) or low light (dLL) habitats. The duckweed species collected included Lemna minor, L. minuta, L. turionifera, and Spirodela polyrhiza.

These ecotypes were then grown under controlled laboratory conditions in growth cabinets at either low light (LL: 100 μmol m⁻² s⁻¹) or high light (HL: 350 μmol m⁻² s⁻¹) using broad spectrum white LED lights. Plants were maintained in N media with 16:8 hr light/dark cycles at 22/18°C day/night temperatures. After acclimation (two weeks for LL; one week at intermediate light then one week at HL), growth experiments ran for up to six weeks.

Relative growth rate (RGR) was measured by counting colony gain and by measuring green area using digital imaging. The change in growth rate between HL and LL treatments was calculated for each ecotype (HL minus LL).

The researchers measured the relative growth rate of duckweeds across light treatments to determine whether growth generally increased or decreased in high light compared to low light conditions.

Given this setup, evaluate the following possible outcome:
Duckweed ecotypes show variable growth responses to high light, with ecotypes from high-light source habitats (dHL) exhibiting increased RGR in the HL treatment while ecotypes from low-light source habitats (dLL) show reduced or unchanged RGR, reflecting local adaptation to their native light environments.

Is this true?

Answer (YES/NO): NO